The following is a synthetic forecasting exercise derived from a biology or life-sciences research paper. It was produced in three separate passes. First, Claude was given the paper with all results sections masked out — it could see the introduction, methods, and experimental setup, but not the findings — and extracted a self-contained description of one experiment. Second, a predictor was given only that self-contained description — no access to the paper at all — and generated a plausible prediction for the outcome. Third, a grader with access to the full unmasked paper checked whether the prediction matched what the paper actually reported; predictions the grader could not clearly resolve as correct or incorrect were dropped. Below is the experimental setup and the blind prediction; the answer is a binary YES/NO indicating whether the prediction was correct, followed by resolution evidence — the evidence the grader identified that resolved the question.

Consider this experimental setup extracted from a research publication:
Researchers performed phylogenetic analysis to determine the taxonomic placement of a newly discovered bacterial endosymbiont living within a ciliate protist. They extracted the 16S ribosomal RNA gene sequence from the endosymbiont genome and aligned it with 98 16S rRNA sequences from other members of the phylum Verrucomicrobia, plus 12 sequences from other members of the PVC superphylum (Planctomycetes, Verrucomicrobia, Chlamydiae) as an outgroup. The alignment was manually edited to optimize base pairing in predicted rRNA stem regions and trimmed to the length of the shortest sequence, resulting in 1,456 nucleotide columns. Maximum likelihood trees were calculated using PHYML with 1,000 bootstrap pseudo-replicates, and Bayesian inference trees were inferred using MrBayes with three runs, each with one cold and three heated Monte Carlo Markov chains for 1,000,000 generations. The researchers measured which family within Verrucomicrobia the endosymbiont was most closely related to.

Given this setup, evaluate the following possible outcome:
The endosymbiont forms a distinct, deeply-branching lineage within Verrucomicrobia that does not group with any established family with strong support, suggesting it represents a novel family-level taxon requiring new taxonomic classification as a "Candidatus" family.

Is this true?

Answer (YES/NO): NO